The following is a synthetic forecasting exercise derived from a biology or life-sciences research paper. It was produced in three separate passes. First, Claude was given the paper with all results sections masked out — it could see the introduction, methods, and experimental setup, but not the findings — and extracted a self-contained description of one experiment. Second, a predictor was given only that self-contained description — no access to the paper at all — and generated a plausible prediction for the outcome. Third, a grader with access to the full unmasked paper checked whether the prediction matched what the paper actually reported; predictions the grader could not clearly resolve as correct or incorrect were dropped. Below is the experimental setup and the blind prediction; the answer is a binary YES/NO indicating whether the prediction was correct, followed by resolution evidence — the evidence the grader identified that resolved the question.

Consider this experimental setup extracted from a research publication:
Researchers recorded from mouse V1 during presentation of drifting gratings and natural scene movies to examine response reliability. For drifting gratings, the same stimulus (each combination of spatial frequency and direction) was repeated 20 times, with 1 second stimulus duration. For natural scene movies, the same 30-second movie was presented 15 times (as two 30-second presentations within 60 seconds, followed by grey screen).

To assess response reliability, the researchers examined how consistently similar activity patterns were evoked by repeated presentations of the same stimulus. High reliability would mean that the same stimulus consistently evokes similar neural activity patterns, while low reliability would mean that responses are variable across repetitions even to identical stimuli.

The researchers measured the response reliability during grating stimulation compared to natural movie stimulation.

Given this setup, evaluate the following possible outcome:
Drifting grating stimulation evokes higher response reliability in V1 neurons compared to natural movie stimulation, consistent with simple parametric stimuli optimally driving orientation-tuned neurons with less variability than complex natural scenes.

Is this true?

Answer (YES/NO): YES